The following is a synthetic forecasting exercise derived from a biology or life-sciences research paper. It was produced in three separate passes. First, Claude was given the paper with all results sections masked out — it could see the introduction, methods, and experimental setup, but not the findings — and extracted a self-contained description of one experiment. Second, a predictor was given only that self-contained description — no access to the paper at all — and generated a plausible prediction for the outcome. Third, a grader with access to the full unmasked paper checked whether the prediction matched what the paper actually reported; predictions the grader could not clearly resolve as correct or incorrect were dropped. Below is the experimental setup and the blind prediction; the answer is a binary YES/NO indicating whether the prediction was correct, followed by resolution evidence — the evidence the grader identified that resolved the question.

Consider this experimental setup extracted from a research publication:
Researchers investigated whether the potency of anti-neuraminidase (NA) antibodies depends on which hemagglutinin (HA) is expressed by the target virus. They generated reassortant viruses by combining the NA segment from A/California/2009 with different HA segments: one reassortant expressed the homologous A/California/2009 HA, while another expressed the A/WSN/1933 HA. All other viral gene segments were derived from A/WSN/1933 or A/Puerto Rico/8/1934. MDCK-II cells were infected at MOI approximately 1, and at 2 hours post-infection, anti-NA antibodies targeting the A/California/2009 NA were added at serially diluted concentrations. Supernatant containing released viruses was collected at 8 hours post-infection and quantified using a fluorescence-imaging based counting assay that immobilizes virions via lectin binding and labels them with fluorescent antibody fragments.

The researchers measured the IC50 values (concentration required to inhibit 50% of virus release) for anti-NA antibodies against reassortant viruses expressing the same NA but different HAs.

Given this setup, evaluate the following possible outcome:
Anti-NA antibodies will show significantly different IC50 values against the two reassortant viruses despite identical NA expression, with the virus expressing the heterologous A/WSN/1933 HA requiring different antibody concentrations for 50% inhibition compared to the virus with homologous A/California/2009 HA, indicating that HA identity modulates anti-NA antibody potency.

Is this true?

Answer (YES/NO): YES